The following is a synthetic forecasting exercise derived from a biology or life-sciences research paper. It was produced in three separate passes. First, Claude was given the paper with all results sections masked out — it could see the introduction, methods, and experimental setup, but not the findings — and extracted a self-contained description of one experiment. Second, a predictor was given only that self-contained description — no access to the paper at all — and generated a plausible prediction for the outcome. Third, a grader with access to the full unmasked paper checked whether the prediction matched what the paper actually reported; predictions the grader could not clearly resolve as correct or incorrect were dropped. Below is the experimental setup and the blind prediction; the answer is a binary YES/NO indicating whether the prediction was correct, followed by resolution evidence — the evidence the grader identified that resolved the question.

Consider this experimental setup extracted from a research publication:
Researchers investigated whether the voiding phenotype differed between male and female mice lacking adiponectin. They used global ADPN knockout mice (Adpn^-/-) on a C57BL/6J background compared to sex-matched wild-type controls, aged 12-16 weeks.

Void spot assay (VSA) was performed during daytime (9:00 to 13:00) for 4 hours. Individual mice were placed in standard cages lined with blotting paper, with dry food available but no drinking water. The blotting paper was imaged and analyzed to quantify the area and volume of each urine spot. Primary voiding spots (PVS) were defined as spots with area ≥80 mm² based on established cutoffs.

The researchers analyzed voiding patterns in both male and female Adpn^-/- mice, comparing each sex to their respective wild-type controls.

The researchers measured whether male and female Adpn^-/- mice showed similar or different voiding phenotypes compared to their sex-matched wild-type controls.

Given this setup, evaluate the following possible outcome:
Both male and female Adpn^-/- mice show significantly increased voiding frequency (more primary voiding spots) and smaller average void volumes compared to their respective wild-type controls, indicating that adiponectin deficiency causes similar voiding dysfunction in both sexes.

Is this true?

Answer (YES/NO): YES